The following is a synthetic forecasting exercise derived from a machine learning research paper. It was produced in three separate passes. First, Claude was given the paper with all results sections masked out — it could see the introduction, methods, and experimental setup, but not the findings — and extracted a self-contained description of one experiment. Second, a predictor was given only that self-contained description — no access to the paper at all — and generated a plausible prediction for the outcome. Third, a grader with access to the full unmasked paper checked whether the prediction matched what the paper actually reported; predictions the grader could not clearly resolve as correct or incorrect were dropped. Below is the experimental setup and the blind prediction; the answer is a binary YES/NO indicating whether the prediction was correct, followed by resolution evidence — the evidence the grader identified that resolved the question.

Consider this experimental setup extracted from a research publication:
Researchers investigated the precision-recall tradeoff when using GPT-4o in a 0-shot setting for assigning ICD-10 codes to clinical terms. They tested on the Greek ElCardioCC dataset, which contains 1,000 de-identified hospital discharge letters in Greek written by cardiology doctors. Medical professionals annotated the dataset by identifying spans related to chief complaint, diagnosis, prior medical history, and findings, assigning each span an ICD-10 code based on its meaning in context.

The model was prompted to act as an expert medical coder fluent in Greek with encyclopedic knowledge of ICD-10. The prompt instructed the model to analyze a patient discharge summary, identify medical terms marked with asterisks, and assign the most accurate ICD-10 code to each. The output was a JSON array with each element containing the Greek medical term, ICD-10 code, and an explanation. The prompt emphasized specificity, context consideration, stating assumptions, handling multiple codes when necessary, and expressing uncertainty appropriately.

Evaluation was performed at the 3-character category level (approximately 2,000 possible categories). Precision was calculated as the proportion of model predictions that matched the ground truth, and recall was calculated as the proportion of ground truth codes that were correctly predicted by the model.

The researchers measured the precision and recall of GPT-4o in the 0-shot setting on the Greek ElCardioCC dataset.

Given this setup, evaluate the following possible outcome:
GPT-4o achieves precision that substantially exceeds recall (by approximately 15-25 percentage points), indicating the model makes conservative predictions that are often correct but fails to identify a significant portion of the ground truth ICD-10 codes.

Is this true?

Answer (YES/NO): NO